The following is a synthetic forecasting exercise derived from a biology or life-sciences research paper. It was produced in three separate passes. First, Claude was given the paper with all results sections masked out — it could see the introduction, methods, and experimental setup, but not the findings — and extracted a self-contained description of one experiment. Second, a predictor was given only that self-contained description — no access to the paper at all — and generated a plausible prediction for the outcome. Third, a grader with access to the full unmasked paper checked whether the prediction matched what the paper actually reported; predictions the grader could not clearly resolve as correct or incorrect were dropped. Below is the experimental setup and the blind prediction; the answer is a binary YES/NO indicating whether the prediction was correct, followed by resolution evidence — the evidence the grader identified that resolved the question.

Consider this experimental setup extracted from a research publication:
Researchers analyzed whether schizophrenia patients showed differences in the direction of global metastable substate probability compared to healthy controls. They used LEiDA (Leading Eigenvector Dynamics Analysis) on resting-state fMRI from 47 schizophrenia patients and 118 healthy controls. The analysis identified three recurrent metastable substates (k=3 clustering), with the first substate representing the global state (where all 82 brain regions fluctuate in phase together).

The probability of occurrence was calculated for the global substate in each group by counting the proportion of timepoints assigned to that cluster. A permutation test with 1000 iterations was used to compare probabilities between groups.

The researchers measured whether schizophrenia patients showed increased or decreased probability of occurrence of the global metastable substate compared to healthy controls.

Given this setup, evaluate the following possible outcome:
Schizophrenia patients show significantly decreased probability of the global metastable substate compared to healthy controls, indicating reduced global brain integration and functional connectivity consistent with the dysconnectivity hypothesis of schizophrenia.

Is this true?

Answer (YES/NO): NO